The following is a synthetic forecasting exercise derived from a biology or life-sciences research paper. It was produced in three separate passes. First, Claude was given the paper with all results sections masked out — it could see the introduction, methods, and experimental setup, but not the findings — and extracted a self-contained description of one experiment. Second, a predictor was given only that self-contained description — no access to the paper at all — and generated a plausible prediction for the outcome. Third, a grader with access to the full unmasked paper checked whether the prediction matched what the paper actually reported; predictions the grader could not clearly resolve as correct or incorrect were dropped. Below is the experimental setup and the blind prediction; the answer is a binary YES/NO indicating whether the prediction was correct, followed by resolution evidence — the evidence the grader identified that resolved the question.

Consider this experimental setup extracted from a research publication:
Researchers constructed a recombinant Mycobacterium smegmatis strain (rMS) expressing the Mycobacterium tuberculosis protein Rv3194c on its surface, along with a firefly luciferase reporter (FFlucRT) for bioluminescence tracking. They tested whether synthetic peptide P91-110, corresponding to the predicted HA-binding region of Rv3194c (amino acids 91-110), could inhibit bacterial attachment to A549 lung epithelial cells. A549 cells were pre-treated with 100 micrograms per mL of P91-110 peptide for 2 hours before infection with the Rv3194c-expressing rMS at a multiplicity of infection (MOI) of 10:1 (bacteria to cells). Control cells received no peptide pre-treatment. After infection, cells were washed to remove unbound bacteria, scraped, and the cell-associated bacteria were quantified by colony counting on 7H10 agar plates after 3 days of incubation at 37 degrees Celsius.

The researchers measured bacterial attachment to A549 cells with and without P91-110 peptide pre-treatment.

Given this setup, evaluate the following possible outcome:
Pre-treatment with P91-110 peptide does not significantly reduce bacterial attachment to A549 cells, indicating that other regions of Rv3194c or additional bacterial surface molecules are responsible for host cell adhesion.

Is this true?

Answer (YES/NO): NO